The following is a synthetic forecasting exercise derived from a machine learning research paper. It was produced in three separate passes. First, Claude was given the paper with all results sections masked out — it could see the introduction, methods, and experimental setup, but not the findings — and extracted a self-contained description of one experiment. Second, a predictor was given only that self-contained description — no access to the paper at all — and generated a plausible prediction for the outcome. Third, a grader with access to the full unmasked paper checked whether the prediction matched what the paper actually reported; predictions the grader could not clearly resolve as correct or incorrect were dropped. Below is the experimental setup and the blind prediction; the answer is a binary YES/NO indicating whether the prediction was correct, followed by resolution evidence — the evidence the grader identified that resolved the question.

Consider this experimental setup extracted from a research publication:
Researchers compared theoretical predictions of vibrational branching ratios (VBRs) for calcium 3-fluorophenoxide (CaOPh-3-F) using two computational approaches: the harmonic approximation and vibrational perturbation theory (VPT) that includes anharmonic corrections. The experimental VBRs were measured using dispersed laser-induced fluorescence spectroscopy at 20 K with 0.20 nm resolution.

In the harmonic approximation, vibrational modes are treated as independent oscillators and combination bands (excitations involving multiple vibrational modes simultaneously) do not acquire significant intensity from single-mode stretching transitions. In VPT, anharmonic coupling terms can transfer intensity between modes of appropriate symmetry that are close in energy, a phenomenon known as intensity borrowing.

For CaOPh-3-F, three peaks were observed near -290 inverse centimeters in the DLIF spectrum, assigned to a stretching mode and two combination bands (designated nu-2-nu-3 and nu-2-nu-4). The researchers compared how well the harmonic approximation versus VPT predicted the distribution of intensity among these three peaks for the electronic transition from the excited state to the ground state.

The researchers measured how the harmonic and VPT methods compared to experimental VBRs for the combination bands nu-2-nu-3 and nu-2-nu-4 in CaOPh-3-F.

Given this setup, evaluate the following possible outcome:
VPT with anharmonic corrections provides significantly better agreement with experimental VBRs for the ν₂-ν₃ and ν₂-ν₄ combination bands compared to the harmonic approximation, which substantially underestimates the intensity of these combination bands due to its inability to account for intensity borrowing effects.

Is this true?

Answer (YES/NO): YES